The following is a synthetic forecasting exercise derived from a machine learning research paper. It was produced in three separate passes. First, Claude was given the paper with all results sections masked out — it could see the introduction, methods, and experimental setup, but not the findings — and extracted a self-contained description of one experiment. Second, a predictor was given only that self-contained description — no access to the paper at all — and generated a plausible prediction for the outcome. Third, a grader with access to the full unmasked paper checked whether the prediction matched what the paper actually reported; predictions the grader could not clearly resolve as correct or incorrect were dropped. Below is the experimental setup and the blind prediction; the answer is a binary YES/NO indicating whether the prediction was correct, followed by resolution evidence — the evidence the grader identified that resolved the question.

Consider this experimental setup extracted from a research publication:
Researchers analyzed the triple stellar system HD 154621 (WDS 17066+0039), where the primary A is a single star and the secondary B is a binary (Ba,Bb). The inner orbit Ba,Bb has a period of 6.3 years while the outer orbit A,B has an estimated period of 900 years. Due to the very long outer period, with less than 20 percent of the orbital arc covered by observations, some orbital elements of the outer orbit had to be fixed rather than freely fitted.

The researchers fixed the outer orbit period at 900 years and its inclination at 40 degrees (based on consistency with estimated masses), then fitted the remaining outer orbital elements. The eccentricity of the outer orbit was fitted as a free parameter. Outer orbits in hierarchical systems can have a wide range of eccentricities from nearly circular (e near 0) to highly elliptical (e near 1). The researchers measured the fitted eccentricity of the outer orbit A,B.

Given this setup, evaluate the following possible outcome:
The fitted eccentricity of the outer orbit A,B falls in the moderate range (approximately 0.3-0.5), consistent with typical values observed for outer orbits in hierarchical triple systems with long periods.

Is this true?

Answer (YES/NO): NO